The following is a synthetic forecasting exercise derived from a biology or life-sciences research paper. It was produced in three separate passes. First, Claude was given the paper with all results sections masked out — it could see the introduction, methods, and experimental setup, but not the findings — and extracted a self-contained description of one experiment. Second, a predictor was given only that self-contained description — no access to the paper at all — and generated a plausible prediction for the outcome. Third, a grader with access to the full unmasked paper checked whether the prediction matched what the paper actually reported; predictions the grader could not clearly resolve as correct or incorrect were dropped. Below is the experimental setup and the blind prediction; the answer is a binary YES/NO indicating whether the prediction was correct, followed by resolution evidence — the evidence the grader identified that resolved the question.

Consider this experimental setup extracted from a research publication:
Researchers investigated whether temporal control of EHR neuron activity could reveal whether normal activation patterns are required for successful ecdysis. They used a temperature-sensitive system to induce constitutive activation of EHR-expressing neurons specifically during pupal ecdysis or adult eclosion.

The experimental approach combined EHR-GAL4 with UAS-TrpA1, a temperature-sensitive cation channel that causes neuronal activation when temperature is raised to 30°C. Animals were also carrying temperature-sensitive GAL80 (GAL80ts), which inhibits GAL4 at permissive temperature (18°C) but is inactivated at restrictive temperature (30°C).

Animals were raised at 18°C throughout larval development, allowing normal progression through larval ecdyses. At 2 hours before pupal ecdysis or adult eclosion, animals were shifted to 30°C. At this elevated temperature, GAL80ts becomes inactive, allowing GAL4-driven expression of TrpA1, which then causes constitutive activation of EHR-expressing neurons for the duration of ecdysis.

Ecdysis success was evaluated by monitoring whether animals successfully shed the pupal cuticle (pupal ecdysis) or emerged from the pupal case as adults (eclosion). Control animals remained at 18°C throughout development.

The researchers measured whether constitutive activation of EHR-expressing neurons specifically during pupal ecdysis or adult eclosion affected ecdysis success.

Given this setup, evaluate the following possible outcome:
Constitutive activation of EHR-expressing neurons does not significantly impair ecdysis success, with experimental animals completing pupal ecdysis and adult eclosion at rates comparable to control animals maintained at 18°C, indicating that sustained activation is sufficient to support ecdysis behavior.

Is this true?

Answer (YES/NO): NO